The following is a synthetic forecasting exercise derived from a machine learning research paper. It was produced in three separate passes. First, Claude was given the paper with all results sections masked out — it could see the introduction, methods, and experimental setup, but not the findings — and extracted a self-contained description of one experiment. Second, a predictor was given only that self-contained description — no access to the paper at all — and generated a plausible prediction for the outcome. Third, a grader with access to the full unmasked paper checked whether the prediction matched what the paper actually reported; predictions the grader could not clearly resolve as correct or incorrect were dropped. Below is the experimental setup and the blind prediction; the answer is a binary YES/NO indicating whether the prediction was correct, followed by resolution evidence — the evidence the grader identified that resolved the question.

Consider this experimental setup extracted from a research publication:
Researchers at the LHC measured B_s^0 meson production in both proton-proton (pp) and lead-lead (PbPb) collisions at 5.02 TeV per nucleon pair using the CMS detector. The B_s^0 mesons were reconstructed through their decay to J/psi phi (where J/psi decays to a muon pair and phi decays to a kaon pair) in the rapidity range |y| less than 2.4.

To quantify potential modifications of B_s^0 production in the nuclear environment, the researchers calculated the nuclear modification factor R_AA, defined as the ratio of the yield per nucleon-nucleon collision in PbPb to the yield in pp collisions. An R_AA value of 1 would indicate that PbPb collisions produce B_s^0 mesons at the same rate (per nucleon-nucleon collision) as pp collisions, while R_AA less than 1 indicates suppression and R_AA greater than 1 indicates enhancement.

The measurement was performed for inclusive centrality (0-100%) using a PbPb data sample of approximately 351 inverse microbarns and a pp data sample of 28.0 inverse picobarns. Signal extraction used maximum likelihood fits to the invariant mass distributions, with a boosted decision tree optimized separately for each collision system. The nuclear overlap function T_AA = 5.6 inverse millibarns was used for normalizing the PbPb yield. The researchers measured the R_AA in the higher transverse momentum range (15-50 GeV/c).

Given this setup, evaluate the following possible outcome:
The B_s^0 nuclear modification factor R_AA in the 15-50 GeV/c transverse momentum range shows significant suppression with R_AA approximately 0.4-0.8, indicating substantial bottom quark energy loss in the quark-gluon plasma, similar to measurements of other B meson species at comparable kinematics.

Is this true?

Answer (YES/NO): NO